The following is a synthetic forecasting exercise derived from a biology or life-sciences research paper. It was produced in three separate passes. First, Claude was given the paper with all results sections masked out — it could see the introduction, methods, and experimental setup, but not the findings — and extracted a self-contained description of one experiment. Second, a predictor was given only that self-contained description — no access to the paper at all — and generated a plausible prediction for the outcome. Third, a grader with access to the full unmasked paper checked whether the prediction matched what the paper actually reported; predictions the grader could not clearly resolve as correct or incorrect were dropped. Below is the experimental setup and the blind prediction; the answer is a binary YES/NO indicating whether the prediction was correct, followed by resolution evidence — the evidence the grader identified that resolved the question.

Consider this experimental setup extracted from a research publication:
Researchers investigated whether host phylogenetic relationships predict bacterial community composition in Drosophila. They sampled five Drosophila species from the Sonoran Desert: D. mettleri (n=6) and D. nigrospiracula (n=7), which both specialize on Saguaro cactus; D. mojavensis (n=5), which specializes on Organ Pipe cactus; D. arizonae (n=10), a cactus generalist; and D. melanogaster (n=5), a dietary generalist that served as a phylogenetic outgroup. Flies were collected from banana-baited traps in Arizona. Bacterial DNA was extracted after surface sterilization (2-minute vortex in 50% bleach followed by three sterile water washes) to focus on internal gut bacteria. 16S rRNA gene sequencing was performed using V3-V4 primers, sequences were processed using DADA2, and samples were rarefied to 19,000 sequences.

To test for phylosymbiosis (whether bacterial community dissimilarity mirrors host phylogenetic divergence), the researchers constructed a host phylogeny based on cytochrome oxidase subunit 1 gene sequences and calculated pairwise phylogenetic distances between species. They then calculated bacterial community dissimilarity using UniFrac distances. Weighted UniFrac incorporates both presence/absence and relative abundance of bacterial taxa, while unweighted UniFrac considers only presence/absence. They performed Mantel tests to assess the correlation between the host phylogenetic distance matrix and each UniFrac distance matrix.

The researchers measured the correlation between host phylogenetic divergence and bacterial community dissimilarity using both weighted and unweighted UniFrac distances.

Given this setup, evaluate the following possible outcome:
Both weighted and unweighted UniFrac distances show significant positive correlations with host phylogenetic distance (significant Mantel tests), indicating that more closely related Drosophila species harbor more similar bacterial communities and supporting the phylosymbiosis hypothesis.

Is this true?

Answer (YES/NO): NO